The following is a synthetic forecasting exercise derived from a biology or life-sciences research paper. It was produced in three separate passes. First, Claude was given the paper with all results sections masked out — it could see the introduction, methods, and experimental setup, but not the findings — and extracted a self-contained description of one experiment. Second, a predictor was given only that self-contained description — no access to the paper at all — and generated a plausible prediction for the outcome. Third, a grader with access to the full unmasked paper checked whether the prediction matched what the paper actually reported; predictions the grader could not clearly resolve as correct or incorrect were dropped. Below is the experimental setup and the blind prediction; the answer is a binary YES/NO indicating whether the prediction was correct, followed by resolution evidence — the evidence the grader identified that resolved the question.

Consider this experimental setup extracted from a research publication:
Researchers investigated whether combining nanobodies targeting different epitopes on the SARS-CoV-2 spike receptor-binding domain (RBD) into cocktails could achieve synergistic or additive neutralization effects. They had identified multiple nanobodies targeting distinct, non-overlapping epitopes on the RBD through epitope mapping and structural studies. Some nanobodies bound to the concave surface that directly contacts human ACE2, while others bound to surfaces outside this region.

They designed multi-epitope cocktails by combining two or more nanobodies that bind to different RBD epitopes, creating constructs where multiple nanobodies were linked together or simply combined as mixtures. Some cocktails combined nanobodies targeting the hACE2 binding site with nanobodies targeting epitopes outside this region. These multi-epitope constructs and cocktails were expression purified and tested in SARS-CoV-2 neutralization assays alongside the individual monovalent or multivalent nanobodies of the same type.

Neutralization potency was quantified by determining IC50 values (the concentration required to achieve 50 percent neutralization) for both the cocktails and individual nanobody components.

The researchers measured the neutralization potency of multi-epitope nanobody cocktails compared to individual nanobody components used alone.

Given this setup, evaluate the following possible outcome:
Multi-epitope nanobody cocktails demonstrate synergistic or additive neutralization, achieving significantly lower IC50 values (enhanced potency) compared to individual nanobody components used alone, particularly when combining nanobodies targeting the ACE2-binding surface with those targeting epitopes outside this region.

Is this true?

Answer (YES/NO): YES